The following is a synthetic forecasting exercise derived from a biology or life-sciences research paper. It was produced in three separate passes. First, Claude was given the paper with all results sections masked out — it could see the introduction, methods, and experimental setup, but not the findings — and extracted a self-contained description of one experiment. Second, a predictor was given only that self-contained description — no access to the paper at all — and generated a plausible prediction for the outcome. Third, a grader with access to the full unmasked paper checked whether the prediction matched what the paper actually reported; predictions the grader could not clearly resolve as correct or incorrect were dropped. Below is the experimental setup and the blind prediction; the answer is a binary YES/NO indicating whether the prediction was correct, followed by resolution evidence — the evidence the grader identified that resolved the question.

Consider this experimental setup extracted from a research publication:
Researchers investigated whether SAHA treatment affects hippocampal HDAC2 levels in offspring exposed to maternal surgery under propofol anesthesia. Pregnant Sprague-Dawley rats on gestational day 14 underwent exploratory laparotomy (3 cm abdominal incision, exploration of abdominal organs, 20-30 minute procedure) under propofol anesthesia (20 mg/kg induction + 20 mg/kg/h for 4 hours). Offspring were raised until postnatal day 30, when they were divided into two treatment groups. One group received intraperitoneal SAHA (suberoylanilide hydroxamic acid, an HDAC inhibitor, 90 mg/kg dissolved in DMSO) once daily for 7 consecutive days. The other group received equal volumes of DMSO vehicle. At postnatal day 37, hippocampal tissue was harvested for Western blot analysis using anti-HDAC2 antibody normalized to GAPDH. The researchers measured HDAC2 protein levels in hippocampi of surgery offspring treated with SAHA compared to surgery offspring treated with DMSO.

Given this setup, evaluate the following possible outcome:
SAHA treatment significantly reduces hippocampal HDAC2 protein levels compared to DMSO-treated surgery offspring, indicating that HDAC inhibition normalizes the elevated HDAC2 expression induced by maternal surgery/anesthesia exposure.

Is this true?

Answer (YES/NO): YES